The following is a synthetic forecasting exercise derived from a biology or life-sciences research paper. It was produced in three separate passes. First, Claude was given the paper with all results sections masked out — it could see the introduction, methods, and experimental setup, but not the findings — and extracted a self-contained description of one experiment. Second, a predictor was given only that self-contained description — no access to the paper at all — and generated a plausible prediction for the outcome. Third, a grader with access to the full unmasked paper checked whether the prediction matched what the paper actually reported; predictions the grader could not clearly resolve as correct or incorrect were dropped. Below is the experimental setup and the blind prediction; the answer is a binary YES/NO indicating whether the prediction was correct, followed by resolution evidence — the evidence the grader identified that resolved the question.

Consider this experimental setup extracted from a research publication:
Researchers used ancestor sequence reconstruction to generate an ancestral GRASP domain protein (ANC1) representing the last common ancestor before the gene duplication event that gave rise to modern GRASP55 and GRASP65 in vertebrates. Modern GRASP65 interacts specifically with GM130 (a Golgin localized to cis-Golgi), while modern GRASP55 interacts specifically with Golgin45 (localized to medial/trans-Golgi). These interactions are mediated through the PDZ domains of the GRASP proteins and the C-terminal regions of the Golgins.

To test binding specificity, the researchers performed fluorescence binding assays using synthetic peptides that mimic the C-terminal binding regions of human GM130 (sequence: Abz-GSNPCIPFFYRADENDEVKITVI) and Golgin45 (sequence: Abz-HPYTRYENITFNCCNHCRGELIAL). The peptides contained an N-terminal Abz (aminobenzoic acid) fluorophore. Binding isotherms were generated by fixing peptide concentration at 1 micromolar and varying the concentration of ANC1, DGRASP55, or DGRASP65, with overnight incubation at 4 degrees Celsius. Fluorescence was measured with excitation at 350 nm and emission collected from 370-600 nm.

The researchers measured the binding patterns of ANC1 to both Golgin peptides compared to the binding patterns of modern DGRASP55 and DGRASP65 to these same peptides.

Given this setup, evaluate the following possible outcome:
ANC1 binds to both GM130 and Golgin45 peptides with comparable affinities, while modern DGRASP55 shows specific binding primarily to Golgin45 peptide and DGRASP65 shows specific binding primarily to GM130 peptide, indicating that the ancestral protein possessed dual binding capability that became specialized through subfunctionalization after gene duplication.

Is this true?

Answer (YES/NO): YES